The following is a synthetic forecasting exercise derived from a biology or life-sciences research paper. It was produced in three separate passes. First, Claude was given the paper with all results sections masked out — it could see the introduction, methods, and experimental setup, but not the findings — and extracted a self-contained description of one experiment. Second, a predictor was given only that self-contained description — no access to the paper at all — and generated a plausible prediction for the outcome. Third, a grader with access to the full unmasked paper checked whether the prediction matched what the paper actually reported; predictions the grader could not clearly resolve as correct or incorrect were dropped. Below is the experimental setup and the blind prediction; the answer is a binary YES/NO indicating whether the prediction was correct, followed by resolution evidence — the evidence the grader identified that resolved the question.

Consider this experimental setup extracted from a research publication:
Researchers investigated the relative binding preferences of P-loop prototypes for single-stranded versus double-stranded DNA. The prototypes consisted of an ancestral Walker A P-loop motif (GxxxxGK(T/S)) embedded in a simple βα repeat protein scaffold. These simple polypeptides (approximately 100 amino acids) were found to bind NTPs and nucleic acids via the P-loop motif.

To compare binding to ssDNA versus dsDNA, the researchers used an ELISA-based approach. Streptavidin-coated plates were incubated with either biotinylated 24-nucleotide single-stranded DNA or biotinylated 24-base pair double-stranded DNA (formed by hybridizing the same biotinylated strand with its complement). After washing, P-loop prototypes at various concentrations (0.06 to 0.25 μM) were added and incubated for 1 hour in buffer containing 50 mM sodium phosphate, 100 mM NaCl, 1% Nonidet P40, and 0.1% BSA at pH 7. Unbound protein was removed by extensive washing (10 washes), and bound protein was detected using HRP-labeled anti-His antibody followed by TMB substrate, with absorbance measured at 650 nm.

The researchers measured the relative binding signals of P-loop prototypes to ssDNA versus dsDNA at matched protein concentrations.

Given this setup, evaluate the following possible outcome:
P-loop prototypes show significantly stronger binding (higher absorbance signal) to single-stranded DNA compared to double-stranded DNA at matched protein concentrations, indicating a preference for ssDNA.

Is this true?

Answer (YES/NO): YES